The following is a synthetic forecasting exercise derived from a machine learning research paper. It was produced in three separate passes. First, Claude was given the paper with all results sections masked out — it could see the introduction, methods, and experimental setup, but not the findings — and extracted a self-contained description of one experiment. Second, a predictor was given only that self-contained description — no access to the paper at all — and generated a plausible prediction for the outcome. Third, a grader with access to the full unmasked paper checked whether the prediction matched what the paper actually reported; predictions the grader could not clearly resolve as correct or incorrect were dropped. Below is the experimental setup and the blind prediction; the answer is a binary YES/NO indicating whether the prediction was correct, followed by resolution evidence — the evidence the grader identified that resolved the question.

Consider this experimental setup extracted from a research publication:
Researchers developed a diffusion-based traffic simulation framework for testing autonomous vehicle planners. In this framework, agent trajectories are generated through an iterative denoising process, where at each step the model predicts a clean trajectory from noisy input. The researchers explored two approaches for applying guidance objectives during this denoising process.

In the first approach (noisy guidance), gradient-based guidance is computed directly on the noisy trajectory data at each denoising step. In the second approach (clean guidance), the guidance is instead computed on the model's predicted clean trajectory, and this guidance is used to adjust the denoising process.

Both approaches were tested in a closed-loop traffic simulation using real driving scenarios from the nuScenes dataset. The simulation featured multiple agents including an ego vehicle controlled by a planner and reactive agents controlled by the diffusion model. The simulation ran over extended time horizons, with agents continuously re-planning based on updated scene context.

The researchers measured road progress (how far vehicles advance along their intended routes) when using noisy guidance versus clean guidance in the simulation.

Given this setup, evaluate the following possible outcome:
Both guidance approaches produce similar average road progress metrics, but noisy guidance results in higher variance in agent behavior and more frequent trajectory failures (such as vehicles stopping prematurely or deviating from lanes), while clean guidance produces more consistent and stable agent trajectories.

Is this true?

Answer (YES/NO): NO